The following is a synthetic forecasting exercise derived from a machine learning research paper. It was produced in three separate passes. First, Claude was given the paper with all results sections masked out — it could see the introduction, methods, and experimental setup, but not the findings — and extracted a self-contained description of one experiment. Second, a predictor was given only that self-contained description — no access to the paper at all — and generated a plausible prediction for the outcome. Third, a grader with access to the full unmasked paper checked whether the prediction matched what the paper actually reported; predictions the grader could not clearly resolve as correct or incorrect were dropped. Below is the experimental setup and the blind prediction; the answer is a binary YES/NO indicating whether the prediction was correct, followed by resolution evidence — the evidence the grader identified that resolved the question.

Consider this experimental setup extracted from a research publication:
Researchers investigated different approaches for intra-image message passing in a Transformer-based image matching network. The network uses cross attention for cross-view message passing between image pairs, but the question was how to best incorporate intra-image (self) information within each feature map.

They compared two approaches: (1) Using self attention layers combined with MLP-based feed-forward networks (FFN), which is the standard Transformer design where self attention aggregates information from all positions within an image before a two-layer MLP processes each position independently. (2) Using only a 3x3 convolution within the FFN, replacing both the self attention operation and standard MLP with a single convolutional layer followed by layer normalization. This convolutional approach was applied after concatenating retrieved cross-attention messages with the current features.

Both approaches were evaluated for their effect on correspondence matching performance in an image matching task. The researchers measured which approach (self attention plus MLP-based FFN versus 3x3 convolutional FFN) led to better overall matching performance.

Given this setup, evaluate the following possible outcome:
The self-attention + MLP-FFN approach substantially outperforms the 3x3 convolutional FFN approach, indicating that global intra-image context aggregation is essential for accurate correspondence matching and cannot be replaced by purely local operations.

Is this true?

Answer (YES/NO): NO